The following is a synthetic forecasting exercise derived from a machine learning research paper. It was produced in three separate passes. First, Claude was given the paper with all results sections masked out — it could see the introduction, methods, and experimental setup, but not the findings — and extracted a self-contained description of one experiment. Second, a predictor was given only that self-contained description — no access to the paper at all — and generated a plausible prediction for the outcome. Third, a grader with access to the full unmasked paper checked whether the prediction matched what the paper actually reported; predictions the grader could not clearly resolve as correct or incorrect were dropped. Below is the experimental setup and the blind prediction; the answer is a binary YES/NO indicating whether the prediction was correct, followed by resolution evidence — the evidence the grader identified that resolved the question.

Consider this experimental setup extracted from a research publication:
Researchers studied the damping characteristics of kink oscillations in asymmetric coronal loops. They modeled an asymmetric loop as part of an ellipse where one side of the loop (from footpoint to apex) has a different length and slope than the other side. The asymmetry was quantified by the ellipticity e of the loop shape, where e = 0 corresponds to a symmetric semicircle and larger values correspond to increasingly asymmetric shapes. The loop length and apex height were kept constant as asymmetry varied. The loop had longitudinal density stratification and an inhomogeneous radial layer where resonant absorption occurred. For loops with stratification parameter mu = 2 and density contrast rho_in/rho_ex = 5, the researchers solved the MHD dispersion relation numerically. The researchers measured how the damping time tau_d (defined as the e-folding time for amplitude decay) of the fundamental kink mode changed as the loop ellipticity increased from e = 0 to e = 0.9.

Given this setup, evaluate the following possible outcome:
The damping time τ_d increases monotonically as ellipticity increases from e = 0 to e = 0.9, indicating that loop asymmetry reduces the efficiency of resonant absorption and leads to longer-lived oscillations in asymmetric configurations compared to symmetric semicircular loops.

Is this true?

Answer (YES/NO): NO